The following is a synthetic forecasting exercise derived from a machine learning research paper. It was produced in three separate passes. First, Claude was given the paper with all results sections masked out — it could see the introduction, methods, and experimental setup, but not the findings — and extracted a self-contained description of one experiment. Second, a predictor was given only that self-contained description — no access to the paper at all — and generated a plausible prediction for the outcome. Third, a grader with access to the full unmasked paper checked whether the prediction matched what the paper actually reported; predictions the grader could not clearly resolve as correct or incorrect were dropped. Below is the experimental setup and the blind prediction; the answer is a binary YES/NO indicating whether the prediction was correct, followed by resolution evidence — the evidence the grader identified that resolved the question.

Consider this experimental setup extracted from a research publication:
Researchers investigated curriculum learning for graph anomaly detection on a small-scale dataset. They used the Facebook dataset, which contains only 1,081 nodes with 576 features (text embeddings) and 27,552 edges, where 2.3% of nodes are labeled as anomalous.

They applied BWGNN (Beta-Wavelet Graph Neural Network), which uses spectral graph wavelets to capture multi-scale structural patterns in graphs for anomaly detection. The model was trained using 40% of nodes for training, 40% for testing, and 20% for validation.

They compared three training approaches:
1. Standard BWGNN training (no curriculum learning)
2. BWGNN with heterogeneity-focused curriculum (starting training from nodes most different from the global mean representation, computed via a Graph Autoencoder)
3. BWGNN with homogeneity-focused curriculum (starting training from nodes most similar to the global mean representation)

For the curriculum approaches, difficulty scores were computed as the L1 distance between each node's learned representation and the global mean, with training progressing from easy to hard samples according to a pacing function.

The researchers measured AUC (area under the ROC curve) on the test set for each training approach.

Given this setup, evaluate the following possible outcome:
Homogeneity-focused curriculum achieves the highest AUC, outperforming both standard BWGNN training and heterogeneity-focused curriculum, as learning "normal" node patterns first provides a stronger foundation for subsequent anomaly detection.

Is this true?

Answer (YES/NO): NO